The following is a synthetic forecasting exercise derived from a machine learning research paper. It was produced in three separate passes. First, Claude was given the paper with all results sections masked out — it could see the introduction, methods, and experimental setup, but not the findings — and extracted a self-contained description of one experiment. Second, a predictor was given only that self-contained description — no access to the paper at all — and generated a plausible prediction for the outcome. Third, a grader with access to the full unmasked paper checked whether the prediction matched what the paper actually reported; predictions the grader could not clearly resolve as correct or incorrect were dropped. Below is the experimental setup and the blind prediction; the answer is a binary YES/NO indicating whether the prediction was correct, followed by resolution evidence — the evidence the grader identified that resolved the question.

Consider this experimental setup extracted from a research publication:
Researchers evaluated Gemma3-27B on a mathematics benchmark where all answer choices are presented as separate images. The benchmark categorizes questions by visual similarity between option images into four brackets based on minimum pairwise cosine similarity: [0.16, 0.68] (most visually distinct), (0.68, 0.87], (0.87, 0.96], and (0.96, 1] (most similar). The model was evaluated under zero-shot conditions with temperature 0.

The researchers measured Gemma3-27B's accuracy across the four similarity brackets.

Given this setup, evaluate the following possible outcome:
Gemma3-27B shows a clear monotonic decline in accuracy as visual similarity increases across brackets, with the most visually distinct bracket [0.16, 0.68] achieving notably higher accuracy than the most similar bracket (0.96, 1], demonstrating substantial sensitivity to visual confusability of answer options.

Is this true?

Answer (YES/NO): YES